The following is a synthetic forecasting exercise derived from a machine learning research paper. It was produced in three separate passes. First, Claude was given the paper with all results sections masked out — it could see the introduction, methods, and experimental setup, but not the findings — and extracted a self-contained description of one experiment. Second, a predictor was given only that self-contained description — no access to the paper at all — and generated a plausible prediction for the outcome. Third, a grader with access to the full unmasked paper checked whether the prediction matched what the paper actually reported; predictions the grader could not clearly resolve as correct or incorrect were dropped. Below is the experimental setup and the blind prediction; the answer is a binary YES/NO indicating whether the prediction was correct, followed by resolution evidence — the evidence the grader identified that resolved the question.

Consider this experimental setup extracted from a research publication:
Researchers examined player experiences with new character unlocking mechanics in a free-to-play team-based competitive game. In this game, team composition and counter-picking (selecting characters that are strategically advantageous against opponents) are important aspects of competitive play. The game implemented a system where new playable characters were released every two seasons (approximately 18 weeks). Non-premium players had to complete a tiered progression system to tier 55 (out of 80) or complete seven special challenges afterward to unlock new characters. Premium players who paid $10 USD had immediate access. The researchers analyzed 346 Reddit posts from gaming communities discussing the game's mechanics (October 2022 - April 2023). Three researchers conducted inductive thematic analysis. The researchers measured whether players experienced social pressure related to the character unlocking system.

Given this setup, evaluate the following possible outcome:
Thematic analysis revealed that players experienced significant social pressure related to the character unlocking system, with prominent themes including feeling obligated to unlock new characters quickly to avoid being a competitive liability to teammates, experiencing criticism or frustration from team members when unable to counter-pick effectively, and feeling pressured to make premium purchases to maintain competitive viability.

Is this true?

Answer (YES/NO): NO